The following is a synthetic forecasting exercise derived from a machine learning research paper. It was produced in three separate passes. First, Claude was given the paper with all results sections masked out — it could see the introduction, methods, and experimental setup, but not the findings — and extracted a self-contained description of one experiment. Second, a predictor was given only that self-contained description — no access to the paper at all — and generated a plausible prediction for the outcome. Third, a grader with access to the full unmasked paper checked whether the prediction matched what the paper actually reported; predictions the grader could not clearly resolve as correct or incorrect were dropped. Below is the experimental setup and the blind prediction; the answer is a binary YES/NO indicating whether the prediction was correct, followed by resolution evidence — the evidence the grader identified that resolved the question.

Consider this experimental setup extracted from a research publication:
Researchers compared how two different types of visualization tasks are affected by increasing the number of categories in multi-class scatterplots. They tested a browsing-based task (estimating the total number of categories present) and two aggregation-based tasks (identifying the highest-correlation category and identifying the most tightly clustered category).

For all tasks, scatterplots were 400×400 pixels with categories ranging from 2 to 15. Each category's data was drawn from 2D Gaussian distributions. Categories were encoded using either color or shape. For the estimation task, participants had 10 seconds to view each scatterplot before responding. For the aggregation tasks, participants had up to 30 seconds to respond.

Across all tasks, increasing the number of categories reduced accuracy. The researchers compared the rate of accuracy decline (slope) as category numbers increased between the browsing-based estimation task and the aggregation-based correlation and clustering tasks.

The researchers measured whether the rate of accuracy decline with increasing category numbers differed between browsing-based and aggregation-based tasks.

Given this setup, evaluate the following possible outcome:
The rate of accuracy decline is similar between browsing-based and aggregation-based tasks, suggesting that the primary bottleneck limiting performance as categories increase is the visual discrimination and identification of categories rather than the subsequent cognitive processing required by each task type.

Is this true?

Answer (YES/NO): NO